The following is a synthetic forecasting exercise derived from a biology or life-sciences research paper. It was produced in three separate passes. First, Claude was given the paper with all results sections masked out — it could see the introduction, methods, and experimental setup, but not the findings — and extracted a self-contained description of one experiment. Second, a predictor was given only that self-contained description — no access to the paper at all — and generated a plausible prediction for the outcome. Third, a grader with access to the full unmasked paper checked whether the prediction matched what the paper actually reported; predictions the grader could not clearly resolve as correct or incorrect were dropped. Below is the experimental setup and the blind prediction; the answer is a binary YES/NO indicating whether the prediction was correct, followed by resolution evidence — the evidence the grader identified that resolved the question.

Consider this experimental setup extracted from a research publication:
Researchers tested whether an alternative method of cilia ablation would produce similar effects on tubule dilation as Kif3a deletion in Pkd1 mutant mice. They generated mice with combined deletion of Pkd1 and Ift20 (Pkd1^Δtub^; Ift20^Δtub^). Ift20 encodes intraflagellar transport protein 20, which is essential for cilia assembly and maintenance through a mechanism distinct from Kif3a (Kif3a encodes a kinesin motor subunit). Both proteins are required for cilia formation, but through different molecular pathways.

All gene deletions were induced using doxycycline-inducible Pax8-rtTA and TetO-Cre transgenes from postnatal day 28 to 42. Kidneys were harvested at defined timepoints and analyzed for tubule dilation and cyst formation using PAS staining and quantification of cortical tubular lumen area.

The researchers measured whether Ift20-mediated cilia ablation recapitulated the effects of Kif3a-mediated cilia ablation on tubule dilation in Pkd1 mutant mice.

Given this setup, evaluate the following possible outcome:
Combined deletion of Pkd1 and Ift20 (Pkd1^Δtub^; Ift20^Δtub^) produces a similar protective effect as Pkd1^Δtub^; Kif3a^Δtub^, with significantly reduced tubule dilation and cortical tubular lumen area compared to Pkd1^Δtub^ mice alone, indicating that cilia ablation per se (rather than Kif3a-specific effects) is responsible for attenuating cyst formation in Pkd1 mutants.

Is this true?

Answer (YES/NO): YES